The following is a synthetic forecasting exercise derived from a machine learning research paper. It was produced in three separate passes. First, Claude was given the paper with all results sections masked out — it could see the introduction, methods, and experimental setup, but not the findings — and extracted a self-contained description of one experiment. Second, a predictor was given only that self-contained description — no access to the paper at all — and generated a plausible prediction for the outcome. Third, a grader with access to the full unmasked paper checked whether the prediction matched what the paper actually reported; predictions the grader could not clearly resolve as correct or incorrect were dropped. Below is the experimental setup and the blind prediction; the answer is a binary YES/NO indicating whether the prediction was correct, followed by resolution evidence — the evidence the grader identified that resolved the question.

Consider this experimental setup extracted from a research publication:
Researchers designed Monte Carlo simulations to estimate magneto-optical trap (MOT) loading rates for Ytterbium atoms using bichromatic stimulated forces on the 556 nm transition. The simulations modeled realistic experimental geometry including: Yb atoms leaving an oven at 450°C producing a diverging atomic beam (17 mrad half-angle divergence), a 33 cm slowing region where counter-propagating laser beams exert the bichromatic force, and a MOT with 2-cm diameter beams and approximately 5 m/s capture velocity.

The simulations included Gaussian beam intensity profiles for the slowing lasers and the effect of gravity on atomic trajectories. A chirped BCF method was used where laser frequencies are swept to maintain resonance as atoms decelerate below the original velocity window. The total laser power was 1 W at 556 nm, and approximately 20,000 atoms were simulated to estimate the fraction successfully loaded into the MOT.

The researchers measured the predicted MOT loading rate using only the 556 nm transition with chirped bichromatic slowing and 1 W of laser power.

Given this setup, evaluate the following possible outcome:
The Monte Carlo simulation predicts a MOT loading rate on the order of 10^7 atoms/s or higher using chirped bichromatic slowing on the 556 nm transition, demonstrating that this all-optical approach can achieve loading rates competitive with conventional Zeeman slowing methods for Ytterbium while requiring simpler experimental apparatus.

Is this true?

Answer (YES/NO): YES